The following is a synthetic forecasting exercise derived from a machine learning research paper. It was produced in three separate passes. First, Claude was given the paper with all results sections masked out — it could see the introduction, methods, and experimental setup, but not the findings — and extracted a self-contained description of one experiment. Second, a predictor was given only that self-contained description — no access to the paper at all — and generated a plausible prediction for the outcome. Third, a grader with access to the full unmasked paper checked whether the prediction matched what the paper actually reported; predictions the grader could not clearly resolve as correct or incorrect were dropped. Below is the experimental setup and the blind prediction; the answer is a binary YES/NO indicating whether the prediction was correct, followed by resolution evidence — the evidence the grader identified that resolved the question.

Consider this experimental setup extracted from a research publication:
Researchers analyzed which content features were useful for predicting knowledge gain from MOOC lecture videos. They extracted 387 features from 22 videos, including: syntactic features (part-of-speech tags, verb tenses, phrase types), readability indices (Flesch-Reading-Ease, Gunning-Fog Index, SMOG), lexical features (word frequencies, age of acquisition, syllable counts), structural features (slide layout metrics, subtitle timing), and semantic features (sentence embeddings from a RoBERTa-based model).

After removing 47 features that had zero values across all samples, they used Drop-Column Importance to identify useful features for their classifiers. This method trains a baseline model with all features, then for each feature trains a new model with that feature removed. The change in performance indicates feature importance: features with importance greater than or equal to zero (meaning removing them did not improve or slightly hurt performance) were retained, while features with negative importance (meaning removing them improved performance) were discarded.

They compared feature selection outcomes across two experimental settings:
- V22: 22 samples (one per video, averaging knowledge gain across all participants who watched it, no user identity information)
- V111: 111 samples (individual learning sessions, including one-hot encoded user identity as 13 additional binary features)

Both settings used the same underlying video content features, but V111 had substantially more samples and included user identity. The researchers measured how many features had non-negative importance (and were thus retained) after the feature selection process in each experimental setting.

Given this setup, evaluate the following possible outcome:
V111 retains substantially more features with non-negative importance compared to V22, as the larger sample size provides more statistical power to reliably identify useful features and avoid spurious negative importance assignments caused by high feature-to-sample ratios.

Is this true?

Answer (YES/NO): YES